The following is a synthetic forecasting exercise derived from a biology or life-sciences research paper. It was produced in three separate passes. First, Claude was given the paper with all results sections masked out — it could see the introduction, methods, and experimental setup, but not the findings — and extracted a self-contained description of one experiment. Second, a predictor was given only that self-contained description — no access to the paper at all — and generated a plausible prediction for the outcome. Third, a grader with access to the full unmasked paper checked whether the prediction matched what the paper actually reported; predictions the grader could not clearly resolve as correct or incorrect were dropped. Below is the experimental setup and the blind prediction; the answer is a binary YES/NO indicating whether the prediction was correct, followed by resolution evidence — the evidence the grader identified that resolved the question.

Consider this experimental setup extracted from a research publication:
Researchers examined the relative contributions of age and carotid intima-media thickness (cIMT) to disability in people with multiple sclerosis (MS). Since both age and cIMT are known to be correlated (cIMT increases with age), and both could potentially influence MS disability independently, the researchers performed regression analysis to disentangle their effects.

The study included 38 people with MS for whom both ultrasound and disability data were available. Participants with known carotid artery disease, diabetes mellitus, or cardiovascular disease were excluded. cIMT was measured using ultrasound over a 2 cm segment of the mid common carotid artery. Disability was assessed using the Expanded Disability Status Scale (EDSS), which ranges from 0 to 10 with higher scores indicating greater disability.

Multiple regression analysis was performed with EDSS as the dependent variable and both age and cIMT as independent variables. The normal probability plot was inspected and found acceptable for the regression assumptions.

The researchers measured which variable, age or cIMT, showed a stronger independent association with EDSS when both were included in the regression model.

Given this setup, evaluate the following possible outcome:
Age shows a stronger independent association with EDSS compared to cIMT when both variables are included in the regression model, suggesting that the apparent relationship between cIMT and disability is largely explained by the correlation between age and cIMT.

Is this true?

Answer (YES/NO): NO